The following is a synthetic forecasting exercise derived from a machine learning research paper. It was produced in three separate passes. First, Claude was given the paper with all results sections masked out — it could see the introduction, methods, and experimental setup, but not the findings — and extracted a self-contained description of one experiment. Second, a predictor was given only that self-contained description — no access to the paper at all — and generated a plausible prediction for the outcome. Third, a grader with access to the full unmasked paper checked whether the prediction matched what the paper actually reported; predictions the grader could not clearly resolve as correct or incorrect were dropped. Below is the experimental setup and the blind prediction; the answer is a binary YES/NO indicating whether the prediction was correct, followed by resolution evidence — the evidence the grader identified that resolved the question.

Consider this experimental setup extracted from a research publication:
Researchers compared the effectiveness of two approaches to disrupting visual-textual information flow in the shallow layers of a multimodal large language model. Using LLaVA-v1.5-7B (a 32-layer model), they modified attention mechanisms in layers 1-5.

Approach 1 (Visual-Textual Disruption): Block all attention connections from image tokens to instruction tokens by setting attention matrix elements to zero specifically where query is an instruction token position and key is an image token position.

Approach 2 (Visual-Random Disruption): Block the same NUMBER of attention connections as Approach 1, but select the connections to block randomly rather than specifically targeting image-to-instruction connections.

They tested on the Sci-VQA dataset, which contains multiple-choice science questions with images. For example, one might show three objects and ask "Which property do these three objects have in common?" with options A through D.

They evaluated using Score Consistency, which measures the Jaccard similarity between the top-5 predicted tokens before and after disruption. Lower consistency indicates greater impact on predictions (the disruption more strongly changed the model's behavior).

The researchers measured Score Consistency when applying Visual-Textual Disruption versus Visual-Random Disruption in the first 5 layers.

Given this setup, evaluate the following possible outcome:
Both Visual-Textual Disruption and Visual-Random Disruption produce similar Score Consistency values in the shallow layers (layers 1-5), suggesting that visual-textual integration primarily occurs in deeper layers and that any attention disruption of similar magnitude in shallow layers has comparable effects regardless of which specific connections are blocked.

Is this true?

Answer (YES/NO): NO